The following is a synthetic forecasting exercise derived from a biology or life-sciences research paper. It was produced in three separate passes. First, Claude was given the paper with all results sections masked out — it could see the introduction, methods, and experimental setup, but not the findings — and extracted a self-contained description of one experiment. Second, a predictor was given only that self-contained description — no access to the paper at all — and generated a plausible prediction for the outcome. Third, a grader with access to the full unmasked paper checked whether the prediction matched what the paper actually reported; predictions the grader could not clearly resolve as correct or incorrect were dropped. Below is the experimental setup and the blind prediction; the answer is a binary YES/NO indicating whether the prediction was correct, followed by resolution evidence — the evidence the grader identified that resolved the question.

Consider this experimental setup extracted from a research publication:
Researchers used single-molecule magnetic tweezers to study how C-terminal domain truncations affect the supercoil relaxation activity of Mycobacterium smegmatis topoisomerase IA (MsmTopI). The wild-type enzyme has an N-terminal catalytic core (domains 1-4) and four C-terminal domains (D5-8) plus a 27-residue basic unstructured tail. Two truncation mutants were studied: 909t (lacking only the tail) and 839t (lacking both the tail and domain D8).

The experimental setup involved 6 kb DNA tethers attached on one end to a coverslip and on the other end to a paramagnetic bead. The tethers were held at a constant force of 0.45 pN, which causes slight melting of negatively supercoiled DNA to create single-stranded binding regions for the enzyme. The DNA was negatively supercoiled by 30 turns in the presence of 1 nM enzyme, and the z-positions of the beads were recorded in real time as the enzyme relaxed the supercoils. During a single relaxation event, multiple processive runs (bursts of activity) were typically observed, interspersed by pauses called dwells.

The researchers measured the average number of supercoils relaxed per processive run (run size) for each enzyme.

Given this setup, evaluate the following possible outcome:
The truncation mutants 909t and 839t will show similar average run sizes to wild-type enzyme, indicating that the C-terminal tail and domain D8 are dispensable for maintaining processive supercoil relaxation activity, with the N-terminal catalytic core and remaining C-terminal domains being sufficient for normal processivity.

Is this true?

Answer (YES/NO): NO